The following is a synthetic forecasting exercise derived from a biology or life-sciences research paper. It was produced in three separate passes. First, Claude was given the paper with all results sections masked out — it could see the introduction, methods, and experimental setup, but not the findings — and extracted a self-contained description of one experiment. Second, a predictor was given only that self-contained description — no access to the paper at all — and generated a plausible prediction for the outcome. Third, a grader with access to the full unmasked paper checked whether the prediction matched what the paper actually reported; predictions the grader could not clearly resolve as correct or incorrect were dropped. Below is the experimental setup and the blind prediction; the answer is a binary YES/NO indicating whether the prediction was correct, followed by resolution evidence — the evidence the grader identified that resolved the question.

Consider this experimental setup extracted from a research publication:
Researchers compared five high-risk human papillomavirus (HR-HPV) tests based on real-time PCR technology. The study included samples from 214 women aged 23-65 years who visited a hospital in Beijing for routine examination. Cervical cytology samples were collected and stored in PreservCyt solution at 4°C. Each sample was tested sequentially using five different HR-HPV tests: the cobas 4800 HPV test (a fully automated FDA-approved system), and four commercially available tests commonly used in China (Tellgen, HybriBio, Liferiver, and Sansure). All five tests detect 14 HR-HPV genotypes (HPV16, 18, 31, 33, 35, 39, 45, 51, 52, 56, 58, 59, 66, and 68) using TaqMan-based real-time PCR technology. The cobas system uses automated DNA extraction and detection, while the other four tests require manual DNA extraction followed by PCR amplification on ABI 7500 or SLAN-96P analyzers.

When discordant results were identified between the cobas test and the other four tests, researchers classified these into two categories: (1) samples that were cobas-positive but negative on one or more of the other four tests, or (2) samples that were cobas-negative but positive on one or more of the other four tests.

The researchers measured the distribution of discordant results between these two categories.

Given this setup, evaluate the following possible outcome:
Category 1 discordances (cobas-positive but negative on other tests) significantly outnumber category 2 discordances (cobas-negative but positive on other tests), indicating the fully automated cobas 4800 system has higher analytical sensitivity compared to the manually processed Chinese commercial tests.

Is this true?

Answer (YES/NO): NO